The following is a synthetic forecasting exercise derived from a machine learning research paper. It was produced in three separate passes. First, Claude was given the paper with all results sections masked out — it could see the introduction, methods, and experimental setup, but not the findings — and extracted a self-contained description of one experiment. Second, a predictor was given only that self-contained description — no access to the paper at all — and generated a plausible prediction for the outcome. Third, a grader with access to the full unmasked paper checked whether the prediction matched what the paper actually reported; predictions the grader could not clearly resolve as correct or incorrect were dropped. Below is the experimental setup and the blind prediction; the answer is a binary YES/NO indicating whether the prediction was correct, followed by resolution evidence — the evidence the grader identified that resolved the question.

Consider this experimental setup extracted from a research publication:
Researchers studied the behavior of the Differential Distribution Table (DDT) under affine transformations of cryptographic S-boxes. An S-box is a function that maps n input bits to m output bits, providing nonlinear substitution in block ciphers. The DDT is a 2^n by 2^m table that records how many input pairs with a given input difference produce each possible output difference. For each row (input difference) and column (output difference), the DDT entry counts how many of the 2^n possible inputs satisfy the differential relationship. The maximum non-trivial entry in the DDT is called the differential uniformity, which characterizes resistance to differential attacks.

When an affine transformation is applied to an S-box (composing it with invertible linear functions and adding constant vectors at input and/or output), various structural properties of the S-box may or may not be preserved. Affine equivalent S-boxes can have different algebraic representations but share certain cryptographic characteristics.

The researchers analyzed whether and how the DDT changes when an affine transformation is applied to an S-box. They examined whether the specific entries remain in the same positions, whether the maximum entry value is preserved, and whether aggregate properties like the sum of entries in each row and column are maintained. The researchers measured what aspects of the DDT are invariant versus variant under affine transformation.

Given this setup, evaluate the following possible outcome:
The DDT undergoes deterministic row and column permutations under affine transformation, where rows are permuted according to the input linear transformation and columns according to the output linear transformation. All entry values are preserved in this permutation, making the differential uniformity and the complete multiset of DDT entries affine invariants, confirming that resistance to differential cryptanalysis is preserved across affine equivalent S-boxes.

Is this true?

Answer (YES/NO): NO